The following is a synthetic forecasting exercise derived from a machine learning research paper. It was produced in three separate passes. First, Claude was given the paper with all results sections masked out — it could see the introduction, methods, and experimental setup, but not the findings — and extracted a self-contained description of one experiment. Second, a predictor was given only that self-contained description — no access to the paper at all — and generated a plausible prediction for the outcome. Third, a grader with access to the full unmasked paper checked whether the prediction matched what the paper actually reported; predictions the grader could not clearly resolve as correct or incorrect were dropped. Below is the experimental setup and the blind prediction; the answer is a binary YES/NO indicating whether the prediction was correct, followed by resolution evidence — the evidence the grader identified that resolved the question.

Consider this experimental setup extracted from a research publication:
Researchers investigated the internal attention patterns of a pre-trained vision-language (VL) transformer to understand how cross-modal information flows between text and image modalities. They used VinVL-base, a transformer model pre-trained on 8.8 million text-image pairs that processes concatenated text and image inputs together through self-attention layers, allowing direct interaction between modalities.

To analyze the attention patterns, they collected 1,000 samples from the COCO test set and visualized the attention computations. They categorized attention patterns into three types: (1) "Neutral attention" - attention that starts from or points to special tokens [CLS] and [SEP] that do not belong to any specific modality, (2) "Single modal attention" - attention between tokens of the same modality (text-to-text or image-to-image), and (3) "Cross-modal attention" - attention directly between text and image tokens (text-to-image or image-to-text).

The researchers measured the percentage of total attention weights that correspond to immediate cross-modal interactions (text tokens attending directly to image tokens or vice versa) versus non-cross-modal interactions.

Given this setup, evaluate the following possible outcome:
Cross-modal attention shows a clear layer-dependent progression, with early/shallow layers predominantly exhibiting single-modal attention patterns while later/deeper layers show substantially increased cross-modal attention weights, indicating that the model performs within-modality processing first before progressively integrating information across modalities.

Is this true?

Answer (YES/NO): NO